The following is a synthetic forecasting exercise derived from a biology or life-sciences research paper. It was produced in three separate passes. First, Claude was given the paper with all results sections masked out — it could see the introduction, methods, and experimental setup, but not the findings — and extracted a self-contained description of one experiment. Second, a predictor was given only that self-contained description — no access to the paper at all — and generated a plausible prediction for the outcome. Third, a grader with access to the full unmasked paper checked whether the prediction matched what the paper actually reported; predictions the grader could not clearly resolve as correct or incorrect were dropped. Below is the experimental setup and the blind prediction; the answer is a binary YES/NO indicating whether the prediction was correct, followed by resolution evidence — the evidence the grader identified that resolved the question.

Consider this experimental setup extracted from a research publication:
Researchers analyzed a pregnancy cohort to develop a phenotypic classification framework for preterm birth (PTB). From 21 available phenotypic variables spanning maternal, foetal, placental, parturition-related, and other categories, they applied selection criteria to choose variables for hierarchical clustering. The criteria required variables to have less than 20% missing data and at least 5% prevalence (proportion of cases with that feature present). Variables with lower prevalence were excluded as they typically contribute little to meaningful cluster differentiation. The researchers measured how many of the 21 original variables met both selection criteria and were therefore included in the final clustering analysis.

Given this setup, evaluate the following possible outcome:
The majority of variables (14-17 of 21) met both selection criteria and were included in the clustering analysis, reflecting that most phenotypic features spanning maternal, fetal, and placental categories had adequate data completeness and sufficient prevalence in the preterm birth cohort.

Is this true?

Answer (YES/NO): NO